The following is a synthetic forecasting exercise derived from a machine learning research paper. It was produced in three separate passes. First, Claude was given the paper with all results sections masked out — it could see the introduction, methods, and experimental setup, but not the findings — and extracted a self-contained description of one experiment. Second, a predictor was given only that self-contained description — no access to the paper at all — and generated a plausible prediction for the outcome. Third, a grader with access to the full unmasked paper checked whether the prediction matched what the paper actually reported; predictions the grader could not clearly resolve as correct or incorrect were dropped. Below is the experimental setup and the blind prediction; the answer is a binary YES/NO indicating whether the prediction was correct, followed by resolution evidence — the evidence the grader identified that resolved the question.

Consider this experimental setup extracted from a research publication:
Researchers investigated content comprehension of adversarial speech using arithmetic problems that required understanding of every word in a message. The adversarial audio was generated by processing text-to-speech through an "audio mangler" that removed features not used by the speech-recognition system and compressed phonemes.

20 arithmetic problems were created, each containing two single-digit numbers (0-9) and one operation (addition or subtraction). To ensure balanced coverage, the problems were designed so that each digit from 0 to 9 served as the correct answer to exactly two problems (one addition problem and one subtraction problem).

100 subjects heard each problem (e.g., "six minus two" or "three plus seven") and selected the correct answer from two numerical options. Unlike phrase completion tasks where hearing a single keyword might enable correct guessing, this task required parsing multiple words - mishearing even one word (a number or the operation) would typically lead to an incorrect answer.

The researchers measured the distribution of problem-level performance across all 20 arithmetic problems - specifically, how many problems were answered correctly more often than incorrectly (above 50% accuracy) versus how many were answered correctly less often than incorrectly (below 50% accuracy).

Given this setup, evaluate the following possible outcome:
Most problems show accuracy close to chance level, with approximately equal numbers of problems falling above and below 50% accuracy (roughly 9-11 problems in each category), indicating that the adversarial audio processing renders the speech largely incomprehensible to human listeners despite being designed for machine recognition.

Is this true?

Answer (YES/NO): NO